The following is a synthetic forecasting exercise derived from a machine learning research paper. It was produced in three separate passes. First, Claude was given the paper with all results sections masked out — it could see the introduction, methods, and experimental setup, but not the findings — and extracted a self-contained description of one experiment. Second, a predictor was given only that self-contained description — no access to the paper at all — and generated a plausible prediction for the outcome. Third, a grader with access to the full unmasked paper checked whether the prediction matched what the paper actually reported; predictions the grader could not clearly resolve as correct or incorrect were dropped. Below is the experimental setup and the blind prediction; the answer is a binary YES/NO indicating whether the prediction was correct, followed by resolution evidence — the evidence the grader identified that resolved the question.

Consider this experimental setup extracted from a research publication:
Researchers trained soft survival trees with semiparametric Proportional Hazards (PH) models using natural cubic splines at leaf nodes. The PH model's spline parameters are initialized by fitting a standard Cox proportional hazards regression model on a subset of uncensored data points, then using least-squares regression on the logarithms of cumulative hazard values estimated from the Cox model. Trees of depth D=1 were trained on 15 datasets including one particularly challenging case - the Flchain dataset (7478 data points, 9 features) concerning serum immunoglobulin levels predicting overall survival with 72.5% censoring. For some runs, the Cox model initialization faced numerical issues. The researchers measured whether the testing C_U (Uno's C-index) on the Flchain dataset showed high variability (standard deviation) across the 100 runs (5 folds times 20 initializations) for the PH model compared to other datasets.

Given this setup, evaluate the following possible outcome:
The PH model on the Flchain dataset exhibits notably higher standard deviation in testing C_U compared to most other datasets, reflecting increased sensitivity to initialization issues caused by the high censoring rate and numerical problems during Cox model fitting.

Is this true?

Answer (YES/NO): YES